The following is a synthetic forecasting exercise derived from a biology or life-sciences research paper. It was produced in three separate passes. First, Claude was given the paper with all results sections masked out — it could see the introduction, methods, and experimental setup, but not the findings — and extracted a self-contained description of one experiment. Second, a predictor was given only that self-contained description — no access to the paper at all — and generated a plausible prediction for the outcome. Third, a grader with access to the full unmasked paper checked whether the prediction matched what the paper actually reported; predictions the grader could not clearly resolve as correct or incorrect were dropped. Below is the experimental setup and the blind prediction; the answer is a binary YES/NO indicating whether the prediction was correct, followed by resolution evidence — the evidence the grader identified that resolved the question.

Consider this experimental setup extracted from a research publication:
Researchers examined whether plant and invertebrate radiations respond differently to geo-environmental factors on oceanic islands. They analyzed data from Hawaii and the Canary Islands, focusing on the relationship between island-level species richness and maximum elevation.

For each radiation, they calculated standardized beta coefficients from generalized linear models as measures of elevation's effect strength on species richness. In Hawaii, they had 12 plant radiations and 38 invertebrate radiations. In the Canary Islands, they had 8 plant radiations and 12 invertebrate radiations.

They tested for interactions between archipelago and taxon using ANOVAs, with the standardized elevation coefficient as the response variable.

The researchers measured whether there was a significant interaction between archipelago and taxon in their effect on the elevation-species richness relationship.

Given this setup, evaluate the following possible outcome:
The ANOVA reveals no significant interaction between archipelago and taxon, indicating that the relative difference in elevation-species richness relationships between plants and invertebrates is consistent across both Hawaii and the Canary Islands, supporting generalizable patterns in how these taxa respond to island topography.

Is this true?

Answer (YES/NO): NO